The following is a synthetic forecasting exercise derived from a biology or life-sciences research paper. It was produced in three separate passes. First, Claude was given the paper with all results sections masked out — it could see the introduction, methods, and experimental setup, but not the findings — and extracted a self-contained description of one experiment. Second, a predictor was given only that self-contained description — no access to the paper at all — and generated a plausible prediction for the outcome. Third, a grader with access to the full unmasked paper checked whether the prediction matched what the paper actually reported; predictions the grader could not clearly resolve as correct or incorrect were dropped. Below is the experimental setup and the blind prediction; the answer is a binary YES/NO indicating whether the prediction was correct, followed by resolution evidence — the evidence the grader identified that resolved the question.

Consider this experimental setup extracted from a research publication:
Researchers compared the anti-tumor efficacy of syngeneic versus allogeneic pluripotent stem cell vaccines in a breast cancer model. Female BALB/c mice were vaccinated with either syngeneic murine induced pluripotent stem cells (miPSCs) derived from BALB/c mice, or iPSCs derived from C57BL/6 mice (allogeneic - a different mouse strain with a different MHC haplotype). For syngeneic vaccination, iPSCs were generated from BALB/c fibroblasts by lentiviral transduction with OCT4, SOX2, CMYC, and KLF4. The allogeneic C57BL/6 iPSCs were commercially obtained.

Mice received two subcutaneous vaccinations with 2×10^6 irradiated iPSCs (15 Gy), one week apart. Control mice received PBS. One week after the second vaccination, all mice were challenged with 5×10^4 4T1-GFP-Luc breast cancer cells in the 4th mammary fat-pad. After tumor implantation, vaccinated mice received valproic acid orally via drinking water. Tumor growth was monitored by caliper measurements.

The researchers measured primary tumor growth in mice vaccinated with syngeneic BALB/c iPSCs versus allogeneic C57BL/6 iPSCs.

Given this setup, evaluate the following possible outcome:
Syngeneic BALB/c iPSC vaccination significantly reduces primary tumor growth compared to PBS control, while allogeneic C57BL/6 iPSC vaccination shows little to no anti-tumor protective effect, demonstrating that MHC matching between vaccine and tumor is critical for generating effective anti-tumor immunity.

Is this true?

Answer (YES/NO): NO